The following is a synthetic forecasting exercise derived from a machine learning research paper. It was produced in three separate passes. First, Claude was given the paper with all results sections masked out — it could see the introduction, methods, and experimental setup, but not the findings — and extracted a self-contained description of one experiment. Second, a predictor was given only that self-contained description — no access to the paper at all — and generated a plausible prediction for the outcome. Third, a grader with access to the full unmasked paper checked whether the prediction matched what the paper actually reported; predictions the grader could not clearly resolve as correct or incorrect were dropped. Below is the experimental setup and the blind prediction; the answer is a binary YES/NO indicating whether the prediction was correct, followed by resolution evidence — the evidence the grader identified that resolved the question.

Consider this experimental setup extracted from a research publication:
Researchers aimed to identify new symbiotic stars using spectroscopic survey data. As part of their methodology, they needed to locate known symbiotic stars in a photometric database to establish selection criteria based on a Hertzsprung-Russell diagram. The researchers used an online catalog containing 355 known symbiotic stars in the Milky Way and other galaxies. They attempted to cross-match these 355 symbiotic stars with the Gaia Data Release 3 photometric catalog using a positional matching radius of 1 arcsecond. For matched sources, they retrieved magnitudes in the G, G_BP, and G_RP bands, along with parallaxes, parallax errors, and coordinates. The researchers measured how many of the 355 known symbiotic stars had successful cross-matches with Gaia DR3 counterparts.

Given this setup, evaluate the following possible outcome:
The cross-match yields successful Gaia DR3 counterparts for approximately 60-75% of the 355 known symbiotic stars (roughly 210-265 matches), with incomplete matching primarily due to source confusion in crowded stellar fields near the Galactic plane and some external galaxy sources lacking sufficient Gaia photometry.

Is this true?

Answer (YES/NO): NO